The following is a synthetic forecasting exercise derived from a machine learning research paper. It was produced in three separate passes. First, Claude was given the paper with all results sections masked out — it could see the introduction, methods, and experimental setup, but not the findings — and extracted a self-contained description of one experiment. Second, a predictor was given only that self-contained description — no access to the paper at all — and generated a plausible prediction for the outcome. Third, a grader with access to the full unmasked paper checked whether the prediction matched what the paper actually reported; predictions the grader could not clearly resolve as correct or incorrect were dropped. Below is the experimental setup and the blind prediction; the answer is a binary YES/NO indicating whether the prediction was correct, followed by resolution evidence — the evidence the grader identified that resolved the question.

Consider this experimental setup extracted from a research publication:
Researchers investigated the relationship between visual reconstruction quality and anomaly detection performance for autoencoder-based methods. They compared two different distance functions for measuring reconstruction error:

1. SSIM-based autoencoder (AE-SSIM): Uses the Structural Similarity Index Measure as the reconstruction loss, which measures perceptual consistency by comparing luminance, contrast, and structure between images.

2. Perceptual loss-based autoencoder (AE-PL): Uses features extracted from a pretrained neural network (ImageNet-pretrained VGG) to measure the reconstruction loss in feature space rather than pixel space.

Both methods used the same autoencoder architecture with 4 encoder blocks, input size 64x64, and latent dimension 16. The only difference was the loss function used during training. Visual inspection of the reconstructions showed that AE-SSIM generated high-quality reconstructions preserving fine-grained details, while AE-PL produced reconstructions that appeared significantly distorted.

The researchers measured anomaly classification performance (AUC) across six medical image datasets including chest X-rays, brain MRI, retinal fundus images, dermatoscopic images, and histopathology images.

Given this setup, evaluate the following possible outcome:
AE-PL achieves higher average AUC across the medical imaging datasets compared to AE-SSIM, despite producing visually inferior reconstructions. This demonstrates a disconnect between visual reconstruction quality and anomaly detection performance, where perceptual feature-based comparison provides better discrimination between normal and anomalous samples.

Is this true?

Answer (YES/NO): YES